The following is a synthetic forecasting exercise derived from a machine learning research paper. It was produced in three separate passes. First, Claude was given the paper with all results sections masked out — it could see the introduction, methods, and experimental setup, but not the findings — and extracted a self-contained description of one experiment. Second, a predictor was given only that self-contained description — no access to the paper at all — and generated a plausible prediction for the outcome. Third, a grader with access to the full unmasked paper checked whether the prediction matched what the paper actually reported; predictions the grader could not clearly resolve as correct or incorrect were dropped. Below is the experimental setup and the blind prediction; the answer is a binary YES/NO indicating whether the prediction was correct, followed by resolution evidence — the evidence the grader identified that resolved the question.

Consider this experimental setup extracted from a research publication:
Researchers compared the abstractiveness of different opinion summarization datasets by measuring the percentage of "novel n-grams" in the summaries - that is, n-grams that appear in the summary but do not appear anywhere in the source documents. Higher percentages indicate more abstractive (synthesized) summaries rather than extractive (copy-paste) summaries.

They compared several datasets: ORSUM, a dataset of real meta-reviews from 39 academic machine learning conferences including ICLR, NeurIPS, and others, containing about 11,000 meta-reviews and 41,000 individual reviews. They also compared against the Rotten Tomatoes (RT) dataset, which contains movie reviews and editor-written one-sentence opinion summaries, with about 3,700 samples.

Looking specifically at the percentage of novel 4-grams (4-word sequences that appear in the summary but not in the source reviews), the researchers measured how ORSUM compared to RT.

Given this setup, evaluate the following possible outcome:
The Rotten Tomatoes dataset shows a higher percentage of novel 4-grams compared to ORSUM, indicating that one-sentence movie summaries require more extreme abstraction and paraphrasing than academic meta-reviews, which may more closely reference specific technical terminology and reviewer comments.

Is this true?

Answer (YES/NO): NO